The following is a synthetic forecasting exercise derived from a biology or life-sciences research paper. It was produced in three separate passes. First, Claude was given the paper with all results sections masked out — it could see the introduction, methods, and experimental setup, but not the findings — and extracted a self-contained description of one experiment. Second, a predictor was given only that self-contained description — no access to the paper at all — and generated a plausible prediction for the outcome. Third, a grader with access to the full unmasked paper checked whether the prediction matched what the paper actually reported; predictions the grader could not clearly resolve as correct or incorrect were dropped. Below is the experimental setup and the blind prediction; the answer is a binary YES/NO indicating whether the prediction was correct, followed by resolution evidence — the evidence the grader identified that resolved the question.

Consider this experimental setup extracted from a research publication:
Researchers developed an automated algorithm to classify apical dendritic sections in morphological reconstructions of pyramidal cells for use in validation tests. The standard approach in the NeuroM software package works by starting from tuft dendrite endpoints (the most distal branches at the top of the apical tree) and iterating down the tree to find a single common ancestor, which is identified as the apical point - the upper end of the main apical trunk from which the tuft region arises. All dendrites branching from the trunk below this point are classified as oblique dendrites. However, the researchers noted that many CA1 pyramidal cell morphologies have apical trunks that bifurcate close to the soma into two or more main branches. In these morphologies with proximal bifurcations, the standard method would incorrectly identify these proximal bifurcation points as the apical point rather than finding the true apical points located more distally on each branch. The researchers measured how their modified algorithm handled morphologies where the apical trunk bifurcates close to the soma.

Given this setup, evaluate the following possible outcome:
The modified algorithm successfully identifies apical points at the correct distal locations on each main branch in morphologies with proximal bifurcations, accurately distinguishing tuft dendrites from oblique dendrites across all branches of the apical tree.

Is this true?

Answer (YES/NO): YES